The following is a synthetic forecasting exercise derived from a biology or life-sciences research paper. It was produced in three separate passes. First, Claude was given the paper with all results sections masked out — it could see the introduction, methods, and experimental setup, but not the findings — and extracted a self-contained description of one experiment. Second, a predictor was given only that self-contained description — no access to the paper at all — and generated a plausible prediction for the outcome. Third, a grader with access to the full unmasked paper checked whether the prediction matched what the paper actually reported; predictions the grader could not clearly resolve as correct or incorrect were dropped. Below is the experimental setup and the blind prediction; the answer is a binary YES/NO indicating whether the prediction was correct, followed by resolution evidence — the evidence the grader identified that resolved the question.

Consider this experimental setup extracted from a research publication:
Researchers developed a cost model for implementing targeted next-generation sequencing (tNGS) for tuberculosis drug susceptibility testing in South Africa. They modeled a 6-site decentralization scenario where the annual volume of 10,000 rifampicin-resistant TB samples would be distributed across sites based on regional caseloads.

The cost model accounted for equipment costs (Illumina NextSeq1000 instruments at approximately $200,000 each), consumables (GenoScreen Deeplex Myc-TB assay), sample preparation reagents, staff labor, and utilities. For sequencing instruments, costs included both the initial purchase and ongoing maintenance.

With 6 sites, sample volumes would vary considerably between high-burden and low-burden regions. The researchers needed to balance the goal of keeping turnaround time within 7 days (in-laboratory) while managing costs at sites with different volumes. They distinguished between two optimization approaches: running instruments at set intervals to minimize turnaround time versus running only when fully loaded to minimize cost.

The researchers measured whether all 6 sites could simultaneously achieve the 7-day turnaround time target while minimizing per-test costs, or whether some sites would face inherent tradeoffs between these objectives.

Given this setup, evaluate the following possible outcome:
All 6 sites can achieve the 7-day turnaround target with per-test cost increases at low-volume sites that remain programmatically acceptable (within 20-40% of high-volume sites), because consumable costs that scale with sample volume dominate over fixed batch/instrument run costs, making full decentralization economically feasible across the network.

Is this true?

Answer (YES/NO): NO